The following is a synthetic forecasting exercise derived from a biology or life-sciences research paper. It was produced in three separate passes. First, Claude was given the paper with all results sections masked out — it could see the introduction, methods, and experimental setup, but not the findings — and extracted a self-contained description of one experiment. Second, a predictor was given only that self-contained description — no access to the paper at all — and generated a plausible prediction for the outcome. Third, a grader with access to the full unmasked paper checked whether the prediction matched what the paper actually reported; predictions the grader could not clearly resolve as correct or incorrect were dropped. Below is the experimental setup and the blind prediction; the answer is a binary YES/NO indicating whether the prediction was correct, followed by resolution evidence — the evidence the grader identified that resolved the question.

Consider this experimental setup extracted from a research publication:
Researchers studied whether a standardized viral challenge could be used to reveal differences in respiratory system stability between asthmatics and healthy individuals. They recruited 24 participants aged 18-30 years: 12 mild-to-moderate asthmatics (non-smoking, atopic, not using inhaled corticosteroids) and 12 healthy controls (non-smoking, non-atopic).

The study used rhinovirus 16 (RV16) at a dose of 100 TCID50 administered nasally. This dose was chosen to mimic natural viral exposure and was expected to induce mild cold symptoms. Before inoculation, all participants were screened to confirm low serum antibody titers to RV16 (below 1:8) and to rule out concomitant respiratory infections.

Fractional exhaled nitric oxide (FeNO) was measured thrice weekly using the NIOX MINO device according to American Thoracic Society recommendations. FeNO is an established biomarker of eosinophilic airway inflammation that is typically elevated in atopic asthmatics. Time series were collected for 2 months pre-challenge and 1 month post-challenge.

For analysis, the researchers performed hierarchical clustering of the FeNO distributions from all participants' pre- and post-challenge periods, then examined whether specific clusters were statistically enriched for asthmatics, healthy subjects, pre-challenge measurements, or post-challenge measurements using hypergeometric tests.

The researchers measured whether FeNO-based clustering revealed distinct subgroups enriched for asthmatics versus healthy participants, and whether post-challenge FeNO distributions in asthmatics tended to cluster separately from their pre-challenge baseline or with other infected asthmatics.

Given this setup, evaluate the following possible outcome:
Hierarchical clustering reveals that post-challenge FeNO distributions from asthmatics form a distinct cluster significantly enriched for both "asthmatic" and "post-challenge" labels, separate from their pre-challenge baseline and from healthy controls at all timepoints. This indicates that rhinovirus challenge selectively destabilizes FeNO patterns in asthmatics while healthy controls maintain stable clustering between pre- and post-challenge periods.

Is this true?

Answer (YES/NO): YES